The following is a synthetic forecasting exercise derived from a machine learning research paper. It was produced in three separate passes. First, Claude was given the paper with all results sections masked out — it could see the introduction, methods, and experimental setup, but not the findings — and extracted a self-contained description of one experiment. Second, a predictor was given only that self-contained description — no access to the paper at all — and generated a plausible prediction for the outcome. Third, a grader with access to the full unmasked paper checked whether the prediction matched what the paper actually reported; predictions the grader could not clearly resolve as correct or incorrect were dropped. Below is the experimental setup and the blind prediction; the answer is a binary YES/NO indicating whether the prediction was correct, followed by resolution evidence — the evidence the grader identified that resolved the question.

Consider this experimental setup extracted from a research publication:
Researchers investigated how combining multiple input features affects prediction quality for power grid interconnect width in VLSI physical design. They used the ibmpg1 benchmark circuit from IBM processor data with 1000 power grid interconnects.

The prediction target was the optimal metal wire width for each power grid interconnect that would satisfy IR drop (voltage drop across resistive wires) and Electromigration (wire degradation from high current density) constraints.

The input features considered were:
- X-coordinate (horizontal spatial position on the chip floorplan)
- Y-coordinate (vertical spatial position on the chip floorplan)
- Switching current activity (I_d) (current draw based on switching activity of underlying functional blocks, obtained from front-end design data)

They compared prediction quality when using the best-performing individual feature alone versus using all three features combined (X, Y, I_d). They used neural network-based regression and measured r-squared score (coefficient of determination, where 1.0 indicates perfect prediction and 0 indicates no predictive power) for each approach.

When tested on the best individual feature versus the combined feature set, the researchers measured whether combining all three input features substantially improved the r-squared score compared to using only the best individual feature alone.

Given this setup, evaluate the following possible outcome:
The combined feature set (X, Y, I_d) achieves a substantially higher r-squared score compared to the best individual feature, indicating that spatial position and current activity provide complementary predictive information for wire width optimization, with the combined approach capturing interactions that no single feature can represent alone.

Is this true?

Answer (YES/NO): YES